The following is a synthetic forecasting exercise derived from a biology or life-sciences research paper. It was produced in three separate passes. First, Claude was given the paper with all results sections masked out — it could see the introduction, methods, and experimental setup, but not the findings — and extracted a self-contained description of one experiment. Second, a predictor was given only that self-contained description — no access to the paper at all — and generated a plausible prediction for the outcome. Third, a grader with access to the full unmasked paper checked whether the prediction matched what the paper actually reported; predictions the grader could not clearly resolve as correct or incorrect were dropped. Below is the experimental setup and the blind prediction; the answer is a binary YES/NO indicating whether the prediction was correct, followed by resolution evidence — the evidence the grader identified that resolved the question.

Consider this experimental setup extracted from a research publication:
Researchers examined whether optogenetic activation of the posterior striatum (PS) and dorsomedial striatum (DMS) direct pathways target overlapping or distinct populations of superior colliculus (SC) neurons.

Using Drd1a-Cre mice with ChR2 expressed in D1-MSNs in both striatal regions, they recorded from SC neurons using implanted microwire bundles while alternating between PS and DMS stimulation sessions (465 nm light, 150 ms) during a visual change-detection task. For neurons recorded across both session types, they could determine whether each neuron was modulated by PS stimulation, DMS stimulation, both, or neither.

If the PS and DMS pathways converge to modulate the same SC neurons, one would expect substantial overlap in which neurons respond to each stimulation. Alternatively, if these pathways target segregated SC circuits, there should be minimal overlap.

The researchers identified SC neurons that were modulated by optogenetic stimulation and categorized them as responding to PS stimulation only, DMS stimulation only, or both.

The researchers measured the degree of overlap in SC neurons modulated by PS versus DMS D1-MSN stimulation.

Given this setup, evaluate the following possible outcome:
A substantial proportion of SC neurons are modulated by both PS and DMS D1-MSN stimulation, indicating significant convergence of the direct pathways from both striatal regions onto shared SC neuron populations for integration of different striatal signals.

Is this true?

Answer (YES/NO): NO